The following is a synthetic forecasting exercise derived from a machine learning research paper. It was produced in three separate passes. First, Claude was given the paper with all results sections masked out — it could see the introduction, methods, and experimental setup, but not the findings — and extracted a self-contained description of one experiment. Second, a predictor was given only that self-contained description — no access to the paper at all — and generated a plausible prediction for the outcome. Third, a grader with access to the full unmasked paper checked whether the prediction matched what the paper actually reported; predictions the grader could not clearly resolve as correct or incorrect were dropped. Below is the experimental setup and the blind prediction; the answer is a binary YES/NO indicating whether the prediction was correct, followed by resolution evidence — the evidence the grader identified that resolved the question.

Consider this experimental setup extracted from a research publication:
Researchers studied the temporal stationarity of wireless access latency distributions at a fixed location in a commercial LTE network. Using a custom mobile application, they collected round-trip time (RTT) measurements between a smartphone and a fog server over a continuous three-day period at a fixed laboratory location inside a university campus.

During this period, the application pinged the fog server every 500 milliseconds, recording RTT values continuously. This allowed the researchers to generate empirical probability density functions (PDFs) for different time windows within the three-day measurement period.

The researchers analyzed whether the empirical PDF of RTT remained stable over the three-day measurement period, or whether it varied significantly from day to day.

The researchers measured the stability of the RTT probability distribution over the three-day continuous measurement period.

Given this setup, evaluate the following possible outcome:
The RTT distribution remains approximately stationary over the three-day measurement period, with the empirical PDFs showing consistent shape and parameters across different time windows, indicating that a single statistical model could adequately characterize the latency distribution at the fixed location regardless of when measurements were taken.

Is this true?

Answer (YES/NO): YES